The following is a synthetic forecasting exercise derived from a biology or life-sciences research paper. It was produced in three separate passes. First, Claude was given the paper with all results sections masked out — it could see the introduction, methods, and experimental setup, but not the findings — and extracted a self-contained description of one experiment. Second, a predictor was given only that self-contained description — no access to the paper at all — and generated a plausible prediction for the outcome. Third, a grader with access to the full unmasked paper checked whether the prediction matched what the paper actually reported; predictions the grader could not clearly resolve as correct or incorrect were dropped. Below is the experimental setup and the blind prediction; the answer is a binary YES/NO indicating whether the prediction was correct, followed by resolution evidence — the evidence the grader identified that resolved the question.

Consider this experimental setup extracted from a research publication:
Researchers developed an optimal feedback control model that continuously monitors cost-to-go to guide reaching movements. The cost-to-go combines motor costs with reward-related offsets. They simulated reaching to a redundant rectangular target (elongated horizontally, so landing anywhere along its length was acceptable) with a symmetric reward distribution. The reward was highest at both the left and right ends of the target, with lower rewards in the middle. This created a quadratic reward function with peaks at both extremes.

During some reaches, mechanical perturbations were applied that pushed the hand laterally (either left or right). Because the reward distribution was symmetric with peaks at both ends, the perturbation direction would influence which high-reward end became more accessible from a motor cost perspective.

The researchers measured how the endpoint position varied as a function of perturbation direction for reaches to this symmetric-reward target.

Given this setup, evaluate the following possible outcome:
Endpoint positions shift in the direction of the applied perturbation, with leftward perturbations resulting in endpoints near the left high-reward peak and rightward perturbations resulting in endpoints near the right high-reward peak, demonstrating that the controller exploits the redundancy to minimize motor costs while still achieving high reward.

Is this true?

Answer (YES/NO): YES